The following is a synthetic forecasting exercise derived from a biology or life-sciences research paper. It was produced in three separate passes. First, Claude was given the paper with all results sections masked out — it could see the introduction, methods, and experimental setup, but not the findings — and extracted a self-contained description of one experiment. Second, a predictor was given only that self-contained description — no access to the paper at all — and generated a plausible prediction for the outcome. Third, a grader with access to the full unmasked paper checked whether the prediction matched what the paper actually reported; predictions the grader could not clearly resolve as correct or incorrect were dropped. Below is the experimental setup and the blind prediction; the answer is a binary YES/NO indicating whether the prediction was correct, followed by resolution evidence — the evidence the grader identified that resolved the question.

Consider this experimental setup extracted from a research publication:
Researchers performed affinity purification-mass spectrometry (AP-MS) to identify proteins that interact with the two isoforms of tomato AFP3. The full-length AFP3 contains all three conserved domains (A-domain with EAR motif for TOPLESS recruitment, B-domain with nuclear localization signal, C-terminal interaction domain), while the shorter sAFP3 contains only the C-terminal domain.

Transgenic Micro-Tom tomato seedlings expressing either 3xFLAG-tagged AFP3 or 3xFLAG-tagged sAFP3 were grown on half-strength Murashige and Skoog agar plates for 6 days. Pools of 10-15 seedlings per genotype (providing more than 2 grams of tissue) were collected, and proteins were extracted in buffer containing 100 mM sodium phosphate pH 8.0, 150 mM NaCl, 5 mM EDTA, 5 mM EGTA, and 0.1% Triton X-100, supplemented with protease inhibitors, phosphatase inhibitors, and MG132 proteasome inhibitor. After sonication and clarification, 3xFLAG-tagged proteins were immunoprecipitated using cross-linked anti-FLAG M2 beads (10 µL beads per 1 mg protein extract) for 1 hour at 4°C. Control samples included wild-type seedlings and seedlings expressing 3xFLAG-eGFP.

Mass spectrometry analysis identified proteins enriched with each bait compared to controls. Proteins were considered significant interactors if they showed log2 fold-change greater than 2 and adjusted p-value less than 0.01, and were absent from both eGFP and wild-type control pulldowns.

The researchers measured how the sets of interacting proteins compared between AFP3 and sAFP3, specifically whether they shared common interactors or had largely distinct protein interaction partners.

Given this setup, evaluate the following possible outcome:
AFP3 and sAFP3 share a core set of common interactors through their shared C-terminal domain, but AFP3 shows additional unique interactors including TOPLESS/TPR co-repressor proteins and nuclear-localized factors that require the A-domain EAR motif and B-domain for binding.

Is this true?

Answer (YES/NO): NO